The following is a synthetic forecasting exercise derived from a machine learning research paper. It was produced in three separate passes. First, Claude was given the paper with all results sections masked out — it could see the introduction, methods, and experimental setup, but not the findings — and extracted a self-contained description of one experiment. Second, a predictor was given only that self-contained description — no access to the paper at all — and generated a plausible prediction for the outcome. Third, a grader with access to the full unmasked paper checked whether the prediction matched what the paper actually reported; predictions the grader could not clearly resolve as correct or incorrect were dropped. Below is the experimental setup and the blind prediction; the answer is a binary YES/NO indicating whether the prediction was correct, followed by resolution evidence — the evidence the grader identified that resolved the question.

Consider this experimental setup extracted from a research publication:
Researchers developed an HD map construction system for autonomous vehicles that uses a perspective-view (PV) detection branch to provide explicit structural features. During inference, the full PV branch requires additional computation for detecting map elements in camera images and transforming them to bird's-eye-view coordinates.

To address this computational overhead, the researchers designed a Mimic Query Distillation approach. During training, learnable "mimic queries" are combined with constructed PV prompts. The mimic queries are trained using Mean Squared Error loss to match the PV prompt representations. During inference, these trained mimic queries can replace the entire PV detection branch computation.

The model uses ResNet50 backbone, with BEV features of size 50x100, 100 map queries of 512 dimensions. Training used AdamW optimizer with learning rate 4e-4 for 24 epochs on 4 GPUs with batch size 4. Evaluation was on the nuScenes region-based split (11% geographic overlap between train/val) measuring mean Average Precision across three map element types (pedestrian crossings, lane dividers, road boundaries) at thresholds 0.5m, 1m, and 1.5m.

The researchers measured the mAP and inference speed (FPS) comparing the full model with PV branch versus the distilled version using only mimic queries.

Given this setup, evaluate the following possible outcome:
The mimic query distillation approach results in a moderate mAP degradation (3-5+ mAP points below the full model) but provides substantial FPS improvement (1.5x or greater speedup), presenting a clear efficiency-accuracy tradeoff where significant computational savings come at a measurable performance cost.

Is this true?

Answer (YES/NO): NO